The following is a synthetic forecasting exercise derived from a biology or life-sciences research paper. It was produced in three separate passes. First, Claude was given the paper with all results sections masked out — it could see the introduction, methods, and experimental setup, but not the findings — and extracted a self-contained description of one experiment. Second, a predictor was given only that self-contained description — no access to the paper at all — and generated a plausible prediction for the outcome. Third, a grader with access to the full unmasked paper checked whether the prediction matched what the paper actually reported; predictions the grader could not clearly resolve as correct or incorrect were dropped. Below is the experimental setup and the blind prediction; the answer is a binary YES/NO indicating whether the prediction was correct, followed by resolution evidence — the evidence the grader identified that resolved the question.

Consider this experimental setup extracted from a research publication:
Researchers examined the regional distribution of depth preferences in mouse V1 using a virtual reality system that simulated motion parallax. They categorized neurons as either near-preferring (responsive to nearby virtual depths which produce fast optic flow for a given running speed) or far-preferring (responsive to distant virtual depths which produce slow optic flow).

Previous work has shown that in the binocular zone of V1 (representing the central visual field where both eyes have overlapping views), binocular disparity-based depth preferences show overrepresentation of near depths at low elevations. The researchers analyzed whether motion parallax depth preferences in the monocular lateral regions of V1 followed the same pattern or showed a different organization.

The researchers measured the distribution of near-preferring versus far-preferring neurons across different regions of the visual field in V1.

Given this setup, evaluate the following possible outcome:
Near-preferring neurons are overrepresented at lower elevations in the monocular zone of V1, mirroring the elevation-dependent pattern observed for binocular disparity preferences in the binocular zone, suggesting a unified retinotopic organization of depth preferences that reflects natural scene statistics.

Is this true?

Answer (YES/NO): NO